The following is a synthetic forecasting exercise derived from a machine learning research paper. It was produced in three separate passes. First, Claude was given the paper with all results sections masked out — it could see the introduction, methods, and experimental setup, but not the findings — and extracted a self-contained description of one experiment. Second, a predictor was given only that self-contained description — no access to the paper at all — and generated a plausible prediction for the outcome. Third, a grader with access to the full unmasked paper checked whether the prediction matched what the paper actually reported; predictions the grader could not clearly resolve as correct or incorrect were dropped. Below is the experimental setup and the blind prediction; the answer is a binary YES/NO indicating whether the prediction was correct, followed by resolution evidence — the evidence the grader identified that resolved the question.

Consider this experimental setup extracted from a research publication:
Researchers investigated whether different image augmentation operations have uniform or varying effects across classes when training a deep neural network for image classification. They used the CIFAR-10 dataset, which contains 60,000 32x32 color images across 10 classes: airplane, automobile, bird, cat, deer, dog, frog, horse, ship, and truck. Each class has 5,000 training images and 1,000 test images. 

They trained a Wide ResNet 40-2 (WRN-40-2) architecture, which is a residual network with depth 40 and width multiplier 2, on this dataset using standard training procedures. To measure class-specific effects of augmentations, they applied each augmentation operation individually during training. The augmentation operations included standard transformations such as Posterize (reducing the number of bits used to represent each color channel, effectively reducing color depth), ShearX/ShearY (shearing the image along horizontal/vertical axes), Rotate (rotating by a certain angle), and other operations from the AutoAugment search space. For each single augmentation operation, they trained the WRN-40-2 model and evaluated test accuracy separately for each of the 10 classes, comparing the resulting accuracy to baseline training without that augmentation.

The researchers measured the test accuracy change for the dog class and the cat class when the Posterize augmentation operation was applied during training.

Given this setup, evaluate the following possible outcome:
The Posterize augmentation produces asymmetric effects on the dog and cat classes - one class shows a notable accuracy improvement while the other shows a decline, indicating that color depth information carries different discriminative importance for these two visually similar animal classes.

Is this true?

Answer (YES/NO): YES